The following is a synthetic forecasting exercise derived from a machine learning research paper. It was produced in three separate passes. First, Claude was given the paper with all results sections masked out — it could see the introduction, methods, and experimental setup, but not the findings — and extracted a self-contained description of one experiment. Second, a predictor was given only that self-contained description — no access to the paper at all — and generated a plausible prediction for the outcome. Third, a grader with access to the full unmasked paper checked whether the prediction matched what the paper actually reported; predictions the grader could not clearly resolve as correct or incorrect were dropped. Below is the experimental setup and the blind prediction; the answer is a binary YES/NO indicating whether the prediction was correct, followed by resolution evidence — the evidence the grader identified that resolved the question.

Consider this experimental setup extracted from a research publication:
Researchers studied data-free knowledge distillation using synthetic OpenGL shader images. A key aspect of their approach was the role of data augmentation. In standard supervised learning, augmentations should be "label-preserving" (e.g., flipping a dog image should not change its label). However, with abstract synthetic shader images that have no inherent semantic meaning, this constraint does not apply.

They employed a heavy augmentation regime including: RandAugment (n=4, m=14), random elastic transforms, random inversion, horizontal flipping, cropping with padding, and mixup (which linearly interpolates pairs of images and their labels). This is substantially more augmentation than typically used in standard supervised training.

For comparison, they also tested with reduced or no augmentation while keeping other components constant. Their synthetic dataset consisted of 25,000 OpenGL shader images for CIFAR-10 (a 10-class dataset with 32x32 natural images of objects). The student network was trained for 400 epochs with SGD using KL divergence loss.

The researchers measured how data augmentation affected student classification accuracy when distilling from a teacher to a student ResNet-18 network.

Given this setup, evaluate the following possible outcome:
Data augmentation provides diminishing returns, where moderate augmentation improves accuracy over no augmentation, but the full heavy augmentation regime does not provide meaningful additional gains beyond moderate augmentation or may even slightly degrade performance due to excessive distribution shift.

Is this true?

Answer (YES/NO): NO